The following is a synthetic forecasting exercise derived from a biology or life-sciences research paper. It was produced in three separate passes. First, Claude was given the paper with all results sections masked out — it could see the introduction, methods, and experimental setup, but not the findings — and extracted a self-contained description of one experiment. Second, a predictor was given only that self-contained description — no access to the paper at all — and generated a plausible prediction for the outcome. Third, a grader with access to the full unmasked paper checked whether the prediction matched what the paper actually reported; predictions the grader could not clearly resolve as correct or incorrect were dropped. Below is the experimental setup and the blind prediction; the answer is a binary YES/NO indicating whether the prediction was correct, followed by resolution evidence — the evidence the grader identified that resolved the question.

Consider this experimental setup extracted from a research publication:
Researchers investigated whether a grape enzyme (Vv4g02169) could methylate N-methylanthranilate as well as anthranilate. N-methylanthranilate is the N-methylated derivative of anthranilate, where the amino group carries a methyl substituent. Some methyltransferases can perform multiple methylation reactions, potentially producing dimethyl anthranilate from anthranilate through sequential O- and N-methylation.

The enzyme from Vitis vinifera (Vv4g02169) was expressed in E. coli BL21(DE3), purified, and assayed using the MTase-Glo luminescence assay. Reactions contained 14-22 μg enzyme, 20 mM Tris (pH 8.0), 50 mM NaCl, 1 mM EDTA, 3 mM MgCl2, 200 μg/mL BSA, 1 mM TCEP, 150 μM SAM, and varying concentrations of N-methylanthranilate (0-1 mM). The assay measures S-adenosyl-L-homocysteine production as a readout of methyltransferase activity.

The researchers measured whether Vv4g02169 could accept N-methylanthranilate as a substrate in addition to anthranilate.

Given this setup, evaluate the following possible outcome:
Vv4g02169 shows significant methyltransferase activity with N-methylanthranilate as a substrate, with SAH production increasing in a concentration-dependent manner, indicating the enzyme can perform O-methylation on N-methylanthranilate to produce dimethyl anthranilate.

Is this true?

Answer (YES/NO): NO